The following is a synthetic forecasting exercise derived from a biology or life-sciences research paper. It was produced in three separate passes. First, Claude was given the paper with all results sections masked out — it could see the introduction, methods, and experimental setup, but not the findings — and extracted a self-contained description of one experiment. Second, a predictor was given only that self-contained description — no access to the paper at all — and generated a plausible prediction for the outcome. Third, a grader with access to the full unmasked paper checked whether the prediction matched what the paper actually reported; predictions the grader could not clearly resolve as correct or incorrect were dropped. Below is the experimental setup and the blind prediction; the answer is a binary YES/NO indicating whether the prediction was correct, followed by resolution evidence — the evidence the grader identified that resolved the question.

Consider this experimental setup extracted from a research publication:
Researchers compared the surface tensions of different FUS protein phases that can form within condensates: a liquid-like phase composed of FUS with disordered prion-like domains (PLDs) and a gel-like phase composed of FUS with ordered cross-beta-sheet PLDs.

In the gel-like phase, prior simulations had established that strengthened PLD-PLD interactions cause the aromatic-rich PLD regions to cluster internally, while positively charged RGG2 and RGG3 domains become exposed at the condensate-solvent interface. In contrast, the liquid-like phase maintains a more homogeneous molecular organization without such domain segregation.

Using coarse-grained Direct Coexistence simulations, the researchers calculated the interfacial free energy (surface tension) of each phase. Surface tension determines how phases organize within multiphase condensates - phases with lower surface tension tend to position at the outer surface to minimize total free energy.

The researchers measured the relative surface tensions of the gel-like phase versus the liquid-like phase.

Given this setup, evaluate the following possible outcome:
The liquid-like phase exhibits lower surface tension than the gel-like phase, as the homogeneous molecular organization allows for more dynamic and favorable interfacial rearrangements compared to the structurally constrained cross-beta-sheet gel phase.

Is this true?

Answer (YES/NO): NO